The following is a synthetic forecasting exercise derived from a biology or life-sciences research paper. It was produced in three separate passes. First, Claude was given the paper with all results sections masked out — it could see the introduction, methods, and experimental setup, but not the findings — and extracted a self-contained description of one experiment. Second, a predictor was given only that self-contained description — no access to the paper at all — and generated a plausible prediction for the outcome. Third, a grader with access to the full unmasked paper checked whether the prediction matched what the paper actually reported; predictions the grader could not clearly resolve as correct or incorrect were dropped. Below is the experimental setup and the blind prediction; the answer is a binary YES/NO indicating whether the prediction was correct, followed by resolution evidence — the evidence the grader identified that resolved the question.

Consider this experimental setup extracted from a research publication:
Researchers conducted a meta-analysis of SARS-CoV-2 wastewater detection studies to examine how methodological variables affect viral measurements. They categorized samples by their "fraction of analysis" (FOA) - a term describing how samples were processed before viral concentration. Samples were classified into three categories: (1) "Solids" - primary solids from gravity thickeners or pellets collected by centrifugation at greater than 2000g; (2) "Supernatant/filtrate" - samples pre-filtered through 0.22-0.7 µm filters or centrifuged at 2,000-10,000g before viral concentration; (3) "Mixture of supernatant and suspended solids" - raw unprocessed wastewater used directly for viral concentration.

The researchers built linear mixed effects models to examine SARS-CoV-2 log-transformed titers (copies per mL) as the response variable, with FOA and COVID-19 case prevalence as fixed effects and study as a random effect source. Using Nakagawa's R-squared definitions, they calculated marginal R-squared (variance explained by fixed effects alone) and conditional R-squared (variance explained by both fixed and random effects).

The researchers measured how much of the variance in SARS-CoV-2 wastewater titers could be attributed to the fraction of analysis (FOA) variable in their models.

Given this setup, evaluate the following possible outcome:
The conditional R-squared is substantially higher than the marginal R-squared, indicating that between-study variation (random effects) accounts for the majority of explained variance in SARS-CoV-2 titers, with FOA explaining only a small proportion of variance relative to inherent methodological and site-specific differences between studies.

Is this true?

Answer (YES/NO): NO